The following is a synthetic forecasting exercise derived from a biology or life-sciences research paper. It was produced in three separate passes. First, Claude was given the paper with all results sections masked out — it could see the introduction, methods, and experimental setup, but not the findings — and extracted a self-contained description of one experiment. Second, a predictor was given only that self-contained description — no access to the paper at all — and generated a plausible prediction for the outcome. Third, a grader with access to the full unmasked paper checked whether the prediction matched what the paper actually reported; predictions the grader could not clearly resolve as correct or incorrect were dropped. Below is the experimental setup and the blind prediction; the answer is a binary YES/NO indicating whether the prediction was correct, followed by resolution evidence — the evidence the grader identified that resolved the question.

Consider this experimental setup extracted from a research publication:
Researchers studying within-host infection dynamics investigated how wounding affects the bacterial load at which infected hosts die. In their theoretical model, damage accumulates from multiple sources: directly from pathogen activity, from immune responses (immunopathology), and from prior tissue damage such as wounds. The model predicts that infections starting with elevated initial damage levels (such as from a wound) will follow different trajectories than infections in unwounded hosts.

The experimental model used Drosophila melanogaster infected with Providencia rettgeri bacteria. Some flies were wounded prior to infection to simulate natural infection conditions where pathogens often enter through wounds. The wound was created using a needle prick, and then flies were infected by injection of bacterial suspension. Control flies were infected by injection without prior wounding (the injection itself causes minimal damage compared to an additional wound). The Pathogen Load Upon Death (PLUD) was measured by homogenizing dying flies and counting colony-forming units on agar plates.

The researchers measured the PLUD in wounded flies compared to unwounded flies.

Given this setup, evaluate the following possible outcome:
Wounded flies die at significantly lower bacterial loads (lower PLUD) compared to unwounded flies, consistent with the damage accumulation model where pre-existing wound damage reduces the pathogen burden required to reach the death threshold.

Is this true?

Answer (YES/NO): NO